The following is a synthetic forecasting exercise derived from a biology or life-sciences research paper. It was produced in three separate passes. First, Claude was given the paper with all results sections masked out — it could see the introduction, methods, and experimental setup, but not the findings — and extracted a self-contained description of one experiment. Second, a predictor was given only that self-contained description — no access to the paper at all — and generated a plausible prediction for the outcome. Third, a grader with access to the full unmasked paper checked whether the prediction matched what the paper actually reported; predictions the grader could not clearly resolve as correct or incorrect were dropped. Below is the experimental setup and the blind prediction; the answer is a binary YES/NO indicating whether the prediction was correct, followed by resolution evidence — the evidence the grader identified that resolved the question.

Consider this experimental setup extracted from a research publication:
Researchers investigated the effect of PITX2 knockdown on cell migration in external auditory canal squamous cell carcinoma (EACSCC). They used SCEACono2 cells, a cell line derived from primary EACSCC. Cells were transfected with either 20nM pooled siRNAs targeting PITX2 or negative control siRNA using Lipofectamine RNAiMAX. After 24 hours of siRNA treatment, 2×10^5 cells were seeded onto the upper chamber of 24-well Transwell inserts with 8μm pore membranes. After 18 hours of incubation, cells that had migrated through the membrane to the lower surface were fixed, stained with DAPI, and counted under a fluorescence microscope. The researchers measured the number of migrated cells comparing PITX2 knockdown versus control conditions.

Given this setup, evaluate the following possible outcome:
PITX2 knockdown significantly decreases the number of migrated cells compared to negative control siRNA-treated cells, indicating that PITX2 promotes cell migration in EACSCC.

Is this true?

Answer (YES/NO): YES